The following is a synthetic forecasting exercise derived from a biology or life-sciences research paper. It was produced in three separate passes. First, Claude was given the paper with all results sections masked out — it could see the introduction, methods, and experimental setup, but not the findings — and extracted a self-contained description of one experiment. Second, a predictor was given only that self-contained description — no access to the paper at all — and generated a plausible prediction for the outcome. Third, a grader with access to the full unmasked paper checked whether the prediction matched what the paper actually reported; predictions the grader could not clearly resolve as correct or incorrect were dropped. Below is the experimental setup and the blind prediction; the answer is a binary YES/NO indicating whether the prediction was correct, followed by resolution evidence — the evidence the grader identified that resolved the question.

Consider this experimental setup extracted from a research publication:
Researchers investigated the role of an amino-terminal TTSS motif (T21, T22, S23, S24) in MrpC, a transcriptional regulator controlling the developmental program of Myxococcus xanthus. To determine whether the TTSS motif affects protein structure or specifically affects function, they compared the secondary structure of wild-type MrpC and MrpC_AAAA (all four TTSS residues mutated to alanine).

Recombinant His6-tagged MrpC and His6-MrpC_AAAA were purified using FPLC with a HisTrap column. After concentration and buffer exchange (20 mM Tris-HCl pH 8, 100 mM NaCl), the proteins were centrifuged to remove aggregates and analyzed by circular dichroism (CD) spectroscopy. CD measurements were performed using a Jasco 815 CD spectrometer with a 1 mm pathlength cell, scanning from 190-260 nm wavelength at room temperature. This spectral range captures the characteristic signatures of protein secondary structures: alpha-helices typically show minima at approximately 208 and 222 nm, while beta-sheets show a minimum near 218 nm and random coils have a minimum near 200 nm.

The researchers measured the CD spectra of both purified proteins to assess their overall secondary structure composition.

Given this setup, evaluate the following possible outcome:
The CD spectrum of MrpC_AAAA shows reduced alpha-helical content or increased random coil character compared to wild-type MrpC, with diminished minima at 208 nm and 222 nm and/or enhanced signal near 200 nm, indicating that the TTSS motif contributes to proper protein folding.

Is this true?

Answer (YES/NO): NO